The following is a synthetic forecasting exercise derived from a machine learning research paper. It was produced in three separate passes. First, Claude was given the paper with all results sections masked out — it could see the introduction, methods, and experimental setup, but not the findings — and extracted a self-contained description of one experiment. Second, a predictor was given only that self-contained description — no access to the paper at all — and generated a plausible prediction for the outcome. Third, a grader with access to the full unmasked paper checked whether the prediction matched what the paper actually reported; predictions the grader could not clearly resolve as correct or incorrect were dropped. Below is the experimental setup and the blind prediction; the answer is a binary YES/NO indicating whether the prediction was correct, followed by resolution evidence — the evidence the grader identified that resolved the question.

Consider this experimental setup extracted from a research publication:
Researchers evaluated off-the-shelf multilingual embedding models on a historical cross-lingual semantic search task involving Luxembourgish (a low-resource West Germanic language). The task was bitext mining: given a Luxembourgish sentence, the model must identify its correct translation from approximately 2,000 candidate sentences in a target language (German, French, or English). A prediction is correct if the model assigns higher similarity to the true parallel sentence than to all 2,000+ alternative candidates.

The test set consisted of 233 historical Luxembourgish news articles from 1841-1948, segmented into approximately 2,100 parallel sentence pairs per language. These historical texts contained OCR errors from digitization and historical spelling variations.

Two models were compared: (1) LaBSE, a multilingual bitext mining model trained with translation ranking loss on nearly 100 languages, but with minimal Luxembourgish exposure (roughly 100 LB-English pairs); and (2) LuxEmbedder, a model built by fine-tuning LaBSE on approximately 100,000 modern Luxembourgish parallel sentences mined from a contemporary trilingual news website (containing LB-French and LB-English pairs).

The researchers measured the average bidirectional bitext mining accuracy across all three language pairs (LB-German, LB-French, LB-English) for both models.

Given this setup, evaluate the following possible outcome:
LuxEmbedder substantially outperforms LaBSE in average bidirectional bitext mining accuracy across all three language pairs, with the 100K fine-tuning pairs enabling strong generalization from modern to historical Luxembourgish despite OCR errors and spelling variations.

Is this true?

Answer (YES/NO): NO